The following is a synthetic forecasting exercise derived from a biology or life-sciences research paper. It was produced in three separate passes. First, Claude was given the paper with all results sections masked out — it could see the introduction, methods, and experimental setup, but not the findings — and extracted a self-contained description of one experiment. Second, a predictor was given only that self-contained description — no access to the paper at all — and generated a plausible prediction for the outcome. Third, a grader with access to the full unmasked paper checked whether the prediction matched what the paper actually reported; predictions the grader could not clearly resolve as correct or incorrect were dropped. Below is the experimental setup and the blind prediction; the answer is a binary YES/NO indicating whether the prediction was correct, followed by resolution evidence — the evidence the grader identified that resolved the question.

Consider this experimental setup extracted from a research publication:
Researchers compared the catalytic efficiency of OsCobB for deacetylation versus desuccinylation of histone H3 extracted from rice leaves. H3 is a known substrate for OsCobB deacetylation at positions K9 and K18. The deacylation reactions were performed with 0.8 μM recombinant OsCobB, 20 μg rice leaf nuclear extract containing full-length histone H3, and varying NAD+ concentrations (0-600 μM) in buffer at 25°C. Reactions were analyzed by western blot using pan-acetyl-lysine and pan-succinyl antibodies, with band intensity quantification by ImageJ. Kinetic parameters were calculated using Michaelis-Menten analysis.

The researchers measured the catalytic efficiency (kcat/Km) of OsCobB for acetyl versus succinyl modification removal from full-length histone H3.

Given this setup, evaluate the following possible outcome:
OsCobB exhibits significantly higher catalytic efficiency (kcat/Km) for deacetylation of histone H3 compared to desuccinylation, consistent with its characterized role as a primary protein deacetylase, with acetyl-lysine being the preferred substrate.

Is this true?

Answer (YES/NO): NO